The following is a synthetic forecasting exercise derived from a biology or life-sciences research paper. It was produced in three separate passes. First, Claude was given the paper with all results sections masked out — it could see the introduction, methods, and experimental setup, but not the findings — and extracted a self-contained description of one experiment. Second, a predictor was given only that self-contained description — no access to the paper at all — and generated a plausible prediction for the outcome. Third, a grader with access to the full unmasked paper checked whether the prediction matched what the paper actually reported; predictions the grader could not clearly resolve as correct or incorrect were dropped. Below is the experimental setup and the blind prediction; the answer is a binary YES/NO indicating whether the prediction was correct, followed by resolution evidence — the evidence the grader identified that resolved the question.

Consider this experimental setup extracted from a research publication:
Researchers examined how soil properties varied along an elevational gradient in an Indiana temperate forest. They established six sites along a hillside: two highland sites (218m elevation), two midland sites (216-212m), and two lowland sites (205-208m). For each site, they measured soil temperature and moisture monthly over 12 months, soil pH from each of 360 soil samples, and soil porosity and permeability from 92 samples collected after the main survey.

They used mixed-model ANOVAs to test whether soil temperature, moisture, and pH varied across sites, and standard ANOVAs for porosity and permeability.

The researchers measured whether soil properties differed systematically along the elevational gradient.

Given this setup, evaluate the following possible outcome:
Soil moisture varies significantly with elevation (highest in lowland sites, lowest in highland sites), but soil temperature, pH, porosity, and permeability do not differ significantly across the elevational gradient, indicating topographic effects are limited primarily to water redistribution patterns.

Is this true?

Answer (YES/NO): NO